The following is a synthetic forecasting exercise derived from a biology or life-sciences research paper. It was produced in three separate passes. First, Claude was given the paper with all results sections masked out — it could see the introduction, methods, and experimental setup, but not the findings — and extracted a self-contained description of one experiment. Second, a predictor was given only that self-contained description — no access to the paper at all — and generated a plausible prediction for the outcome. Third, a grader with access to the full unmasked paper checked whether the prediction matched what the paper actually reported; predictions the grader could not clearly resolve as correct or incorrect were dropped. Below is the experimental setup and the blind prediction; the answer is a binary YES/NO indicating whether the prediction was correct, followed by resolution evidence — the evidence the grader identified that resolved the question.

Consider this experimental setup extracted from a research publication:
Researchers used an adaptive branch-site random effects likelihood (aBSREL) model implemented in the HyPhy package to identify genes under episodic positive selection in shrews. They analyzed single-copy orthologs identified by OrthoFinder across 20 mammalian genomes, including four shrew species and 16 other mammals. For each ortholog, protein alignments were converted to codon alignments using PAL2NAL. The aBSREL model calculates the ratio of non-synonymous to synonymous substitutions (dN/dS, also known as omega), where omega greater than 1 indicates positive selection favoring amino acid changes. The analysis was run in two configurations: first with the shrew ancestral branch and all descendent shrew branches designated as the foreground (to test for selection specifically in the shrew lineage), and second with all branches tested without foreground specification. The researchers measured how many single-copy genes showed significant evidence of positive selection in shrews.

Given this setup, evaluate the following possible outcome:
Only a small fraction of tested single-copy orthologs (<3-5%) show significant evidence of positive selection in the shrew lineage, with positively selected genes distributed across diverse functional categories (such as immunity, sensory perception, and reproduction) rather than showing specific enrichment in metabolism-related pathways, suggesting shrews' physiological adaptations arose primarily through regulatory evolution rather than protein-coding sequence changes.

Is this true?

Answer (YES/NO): NO